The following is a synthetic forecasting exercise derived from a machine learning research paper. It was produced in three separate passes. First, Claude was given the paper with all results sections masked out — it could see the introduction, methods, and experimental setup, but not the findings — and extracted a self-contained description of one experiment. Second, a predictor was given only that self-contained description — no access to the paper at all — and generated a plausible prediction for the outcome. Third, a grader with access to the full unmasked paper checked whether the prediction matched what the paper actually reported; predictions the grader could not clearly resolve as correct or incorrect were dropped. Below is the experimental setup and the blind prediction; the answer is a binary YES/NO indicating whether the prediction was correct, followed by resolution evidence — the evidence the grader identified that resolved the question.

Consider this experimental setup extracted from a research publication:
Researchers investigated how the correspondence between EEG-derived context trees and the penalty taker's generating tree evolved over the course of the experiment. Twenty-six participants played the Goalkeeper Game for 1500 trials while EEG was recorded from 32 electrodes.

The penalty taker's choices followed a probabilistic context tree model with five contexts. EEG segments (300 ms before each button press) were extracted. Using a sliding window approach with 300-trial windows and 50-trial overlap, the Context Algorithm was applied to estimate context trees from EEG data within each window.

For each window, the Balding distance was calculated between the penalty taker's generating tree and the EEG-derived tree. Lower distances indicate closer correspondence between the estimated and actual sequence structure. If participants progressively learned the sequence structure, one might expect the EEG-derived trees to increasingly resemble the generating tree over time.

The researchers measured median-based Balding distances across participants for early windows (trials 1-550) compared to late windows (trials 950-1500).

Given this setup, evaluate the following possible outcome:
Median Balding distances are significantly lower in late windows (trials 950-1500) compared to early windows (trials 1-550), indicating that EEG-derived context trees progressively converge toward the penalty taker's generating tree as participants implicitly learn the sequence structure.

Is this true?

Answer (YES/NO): YES